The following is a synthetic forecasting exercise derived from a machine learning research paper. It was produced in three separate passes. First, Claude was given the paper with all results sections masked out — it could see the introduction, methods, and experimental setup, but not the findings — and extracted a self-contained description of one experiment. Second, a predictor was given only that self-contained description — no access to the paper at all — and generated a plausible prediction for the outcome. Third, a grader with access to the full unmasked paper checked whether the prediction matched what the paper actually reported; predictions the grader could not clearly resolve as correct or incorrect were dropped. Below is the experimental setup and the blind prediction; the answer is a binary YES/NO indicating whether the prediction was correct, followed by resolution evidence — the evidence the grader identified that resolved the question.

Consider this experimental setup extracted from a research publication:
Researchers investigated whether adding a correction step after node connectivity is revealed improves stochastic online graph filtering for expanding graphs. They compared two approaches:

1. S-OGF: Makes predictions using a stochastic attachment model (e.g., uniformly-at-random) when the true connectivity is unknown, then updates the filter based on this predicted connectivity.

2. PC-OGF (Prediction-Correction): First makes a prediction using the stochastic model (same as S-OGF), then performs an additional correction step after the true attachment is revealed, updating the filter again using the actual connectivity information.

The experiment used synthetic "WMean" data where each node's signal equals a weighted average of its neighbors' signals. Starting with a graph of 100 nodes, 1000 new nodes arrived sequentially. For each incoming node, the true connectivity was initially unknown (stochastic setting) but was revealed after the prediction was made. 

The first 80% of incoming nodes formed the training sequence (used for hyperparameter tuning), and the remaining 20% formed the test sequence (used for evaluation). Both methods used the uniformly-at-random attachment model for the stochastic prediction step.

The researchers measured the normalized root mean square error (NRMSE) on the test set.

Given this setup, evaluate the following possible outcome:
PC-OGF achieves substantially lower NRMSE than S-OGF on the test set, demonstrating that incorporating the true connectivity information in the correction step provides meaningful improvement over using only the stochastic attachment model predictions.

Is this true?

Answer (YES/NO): NO